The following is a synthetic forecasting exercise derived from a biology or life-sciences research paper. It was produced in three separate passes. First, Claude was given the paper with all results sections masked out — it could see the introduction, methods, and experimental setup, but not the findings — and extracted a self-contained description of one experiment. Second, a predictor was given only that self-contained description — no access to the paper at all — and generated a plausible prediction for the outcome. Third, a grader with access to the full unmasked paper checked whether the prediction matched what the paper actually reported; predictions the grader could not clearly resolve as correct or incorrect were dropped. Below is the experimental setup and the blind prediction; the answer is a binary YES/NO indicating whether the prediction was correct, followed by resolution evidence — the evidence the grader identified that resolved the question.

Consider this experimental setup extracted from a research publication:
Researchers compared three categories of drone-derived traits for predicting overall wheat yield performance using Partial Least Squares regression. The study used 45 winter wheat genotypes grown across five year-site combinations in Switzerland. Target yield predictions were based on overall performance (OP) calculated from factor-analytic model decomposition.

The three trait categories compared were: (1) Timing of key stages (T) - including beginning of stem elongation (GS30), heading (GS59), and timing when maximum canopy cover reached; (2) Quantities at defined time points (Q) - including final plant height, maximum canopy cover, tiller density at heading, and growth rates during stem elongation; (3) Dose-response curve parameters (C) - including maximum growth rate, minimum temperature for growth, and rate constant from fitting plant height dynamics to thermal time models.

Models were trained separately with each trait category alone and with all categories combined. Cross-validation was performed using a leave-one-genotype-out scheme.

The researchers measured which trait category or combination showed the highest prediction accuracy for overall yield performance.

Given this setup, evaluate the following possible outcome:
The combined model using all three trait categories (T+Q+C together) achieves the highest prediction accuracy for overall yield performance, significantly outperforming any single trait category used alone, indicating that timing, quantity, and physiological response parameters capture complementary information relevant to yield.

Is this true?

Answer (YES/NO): NO